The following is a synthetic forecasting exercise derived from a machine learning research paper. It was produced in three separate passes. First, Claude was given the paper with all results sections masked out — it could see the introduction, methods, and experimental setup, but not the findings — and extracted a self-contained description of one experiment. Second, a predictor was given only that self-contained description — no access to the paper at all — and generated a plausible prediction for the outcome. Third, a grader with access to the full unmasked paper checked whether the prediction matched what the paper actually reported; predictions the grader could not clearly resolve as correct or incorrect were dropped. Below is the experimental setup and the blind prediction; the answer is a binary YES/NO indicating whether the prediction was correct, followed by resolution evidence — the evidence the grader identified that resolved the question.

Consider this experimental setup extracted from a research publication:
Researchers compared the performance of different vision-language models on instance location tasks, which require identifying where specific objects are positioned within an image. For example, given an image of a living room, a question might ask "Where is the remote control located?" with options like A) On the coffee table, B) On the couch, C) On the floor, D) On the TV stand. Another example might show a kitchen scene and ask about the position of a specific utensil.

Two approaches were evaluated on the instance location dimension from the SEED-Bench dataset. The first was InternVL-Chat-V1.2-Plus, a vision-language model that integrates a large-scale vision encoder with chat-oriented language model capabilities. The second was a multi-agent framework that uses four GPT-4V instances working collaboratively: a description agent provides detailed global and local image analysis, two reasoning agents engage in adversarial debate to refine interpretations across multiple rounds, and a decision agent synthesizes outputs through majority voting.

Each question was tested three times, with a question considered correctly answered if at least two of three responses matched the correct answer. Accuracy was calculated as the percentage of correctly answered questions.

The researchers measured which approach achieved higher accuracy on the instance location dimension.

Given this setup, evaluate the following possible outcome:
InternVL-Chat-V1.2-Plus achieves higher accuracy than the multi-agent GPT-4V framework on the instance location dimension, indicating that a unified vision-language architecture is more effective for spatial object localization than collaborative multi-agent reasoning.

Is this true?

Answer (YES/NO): YES